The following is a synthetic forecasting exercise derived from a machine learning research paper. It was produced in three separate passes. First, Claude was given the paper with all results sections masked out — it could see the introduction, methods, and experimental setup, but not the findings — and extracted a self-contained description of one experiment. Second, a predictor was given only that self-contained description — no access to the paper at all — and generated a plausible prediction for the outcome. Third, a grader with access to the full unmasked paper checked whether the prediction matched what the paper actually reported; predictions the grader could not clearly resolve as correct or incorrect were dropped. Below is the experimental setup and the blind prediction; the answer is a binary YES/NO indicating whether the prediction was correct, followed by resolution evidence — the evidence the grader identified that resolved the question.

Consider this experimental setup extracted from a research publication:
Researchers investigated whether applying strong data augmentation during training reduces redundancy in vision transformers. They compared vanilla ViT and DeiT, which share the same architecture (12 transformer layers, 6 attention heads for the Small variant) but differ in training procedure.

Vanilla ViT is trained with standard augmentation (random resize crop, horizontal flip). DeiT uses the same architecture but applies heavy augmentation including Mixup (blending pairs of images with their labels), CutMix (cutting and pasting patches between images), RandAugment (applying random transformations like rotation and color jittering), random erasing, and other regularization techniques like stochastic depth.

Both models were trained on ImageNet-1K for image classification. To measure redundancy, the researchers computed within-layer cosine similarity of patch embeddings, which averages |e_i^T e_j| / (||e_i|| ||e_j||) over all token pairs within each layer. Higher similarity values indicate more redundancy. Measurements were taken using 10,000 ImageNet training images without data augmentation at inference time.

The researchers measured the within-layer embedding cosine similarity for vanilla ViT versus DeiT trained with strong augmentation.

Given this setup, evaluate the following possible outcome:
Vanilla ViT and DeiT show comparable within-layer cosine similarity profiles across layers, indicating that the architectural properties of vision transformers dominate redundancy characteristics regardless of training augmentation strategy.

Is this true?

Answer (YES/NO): NO